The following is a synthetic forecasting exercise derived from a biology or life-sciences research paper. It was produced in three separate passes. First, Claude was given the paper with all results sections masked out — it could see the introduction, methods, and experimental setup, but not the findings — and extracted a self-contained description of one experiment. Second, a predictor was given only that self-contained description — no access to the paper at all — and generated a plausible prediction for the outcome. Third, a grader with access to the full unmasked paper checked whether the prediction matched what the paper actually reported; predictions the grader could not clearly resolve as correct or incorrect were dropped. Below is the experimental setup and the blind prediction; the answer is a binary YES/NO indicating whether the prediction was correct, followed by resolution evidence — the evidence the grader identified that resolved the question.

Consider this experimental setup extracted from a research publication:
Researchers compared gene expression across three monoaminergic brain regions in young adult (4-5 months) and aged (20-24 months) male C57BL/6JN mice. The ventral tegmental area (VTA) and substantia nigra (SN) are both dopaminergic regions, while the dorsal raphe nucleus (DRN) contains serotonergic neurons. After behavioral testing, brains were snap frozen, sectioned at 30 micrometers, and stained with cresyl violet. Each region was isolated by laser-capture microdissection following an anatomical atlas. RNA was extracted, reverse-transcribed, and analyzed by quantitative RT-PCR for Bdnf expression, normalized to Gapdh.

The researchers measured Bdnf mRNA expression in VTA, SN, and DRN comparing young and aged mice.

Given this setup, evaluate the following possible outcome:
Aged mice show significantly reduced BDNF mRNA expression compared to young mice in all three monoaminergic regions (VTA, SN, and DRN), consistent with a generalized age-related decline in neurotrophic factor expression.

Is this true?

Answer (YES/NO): NO